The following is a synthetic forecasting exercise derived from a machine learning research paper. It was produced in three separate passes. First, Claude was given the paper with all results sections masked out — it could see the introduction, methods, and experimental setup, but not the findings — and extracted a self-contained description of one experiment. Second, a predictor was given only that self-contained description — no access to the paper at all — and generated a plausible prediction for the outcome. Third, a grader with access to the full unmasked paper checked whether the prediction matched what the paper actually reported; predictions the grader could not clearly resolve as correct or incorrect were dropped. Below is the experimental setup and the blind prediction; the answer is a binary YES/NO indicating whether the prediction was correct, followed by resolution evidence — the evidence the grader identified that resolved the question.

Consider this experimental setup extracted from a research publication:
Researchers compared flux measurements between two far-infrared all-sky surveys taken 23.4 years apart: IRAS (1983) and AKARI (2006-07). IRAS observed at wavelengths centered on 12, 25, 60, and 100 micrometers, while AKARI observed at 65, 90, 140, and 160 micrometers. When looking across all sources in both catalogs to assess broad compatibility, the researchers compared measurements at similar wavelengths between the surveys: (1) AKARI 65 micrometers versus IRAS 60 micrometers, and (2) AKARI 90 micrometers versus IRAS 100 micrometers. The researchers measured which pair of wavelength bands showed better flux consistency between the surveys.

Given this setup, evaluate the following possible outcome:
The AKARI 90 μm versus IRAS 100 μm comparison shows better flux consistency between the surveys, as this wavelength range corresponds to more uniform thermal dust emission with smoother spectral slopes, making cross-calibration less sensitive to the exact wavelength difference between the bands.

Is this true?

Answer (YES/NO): NO